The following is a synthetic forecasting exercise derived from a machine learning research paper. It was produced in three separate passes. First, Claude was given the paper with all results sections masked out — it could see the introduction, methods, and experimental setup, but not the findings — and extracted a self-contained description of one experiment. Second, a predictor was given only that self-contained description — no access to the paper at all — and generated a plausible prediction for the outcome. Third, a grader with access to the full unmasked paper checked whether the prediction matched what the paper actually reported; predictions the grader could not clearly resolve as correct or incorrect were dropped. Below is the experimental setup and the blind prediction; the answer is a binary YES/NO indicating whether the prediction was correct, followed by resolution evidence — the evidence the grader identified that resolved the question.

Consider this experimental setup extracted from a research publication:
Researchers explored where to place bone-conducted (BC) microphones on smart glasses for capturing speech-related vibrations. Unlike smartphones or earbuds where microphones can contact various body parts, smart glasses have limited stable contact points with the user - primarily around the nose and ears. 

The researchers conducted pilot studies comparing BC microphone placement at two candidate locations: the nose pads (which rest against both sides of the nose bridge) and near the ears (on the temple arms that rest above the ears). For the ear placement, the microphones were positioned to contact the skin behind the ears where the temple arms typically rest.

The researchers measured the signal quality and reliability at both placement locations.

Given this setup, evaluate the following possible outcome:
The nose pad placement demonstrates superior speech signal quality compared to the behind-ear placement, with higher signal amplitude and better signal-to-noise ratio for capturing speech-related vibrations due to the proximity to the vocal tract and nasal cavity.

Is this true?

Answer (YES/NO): NO